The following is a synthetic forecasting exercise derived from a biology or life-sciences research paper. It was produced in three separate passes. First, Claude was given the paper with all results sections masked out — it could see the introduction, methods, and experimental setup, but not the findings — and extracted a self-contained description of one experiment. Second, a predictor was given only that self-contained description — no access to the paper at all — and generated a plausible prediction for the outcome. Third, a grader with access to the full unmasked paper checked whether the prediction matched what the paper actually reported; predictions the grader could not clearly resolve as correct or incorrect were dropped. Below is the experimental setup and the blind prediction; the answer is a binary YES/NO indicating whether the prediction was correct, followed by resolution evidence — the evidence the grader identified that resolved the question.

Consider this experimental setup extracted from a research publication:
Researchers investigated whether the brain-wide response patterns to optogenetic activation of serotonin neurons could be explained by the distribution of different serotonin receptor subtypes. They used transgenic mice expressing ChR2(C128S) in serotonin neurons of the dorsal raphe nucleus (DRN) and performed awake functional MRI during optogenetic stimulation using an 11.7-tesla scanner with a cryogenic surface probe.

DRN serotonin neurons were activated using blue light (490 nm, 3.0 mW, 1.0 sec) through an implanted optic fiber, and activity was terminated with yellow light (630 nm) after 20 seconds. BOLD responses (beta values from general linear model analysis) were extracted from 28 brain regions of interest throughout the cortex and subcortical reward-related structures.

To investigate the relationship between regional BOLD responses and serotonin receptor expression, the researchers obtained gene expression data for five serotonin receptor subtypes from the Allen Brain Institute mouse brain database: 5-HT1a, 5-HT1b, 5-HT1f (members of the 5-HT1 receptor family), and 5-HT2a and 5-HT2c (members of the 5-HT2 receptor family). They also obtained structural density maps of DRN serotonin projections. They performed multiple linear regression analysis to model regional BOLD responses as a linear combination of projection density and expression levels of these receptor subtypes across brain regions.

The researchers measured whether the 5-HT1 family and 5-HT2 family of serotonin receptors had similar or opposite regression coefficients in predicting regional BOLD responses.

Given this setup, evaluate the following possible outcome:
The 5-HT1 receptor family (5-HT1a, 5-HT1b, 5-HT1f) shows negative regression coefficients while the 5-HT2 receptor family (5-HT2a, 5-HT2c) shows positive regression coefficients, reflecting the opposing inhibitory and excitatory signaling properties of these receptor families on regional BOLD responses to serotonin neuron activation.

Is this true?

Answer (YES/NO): YES